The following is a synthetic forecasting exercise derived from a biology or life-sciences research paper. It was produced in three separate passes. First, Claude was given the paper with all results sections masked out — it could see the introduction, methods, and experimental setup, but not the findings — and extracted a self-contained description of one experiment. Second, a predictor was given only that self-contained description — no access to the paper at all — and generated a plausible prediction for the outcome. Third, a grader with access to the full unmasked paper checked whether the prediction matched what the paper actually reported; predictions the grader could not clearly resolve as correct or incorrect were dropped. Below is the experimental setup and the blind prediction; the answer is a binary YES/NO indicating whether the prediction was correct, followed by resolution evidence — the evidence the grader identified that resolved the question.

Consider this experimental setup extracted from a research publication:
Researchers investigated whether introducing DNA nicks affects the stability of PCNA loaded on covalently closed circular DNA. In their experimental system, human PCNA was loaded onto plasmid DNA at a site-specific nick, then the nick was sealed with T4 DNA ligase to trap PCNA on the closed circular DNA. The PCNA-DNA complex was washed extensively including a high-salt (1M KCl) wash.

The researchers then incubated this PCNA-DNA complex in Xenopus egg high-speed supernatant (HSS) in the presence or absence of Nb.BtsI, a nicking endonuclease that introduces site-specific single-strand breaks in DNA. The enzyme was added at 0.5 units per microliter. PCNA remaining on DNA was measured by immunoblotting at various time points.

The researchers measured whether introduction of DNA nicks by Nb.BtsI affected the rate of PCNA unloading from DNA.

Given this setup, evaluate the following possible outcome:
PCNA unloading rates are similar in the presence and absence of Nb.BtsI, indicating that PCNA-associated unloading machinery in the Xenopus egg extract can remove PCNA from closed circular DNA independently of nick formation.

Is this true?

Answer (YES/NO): YES